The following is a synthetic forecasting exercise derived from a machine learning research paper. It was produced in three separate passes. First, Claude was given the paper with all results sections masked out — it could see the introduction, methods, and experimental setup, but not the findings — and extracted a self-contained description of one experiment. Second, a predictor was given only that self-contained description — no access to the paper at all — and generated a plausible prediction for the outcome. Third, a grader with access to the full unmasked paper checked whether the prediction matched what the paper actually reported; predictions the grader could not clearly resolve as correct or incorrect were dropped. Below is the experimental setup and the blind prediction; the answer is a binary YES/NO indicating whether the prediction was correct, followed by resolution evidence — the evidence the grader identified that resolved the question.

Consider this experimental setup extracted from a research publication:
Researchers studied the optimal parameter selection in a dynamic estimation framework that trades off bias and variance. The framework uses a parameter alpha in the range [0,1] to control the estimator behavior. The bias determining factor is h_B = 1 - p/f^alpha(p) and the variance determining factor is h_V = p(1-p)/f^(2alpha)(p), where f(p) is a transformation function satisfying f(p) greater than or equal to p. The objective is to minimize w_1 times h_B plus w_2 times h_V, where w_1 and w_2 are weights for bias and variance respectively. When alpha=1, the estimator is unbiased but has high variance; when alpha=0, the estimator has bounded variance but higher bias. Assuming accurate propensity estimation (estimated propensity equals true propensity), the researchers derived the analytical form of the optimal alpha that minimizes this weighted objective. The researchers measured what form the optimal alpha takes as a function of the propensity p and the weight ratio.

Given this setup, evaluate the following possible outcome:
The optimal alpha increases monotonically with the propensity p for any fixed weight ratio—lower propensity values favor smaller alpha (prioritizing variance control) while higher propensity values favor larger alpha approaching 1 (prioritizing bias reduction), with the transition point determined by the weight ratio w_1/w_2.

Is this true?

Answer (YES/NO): YES